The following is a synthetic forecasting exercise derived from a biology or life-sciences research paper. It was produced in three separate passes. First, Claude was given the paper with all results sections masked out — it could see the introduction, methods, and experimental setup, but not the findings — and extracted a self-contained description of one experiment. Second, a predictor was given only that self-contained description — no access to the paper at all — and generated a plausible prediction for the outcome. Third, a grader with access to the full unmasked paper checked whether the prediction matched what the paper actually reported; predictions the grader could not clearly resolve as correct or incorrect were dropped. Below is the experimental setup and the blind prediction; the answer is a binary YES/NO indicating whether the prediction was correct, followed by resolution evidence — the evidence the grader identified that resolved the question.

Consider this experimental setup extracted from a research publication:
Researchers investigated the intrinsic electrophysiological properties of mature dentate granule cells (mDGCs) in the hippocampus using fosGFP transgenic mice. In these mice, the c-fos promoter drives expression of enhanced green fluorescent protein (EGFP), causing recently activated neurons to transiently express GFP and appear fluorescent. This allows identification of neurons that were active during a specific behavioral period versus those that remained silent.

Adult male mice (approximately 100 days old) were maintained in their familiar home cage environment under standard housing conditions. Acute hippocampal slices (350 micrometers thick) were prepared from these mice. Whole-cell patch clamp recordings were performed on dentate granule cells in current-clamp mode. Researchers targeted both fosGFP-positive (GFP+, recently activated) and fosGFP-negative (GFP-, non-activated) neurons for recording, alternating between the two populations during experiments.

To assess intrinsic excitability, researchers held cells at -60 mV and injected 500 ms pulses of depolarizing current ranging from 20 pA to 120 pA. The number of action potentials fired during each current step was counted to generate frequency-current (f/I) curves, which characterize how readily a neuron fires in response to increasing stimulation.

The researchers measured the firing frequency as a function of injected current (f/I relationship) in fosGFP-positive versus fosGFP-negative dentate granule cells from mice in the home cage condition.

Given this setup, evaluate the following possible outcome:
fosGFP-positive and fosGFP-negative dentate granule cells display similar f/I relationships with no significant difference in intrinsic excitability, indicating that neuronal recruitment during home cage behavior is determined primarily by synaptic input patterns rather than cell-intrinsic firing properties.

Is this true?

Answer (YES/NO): NO